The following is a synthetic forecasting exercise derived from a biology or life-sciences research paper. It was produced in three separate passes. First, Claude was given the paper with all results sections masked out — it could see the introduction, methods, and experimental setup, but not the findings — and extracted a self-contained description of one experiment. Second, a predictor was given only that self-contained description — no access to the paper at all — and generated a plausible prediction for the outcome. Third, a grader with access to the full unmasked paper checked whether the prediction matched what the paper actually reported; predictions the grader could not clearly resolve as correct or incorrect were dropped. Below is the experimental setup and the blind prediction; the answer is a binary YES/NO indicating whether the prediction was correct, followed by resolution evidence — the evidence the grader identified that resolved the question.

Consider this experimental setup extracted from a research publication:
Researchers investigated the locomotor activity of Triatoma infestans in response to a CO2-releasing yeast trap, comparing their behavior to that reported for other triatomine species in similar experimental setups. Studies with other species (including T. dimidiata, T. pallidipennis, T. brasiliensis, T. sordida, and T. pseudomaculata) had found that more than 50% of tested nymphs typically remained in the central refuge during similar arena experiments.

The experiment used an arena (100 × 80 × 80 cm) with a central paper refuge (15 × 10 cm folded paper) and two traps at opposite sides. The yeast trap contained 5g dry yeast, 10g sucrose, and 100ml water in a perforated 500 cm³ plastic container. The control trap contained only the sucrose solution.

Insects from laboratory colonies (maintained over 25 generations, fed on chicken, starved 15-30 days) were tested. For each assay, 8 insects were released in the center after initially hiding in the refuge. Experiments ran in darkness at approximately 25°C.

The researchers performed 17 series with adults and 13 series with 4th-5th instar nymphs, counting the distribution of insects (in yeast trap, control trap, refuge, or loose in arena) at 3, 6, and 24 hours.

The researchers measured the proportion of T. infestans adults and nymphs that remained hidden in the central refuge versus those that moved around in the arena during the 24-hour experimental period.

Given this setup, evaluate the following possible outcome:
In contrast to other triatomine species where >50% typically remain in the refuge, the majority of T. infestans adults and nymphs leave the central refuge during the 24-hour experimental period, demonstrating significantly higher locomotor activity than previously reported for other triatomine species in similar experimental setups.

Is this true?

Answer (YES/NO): YES